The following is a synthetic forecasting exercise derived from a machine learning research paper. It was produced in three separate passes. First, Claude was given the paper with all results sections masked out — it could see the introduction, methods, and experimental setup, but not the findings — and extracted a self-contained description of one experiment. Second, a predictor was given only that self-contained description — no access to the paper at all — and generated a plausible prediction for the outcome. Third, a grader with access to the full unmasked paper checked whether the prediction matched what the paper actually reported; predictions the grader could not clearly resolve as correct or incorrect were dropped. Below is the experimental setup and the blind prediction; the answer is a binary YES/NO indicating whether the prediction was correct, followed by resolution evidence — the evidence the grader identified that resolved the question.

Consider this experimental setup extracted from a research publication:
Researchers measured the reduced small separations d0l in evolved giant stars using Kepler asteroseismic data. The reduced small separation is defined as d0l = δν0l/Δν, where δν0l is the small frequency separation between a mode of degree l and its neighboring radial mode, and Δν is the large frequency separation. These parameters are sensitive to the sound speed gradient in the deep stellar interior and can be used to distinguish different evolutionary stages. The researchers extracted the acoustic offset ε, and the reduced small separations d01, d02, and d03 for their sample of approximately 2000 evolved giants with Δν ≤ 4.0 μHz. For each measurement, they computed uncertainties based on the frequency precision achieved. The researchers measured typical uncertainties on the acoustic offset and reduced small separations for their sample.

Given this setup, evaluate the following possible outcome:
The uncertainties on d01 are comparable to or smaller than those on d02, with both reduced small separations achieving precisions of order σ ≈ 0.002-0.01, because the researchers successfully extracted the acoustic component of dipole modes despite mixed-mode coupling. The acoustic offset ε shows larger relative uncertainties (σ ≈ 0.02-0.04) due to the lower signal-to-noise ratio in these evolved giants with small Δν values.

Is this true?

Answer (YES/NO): NO